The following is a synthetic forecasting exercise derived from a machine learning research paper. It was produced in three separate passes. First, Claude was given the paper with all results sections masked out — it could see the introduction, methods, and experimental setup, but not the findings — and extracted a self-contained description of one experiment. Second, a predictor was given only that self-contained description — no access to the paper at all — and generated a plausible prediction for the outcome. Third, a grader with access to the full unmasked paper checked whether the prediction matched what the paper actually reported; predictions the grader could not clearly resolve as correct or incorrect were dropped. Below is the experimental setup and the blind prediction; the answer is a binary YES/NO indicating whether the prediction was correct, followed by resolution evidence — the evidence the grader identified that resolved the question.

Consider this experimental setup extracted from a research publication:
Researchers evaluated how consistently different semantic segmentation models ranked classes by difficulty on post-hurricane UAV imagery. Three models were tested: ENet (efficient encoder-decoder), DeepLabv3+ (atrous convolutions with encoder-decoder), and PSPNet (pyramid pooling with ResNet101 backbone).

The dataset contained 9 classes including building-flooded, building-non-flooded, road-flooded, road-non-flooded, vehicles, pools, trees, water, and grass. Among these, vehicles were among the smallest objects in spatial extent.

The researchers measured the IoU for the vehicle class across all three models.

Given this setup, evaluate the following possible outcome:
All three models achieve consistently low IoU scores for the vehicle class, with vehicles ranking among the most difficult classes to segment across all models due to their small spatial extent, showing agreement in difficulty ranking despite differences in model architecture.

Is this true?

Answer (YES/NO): YES